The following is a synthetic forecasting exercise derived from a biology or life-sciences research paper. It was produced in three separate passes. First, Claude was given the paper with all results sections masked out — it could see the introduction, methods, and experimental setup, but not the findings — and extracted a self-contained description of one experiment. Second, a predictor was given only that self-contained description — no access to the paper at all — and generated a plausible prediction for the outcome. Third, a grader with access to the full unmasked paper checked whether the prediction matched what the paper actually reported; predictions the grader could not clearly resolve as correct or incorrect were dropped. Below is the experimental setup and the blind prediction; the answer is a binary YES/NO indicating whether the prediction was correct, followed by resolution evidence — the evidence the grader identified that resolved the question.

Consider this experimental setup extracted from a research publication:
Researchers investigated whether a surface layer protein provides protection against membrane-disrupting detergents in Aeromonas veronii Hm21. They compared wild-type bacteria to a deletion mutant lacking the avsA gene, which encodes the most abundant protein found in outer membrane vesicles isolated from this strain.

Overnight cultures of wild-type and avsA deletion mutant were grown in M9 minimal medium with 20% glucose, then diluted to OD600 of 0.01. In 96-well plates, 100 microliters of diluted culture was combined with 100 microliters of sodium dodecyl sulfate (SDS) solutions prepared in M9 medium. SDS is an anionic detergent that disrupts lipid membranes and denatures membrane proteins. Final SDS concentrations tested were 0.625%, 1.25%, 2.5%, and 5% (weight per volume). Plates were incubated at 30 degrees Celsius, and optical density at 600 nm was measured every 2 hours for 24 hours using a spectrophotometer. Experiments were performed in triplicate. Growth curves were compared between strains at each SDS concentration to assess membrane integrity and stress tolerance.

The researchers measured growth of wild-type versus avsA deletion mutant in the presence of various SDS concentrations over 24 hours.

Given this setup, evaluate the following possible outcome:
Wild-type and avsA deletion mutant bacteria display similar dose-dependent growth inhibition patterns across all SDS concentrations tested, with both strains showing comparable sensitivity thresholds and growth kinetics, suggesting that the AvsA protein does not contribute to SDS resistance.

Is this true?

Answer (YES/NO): YES